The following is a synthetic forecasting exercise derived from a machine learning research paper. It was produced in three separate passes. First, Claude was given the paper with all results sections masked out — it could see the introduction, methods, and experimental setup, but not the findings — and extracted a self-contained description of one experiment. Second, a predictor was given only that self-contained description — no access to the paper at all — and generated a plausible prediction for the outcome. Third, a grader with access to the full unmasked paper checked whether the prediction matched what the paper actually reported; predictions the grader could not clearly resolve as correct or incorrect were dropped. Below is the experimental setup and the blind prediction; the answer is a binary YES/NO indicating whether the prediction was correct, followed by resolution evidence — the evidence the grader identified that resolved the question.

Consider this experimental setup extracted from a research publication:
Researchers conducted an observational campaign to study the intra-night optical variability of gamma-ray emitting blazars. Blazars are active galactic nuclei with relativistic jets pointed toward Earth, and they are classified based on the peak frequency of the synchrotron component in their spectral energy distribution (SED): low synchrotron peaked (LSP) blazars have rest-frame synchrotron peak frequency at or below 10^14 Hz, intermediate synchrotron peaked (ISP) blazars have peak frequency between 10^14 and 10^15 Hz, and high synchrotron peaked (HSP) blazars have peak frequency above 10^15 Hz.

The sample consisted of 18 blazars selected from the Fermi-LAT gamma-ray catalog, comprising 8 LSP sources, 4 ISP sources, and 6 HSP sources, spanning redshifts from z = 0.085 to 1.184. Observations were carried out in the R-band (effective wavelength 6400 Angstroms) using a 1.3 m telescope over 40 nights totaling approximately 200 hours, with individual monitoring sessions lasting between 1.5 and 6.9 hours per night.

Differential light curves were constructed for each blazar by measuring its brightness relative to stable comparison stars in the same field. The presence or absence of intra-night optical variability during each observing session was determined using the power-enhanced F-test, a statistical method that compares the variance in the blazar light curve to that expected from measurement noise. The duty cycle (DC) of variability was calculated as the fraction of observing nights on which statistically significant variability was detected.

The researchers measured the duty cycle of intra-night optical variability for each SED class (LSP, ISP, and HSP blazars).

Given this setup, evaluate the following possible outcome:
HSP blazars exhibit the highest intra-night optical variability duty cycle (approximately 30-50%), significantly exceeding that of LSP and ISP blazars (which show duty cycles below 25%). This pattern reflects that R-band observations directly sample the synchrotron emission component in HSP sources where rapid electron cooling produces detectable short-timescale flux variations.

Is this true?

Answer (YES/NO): NO